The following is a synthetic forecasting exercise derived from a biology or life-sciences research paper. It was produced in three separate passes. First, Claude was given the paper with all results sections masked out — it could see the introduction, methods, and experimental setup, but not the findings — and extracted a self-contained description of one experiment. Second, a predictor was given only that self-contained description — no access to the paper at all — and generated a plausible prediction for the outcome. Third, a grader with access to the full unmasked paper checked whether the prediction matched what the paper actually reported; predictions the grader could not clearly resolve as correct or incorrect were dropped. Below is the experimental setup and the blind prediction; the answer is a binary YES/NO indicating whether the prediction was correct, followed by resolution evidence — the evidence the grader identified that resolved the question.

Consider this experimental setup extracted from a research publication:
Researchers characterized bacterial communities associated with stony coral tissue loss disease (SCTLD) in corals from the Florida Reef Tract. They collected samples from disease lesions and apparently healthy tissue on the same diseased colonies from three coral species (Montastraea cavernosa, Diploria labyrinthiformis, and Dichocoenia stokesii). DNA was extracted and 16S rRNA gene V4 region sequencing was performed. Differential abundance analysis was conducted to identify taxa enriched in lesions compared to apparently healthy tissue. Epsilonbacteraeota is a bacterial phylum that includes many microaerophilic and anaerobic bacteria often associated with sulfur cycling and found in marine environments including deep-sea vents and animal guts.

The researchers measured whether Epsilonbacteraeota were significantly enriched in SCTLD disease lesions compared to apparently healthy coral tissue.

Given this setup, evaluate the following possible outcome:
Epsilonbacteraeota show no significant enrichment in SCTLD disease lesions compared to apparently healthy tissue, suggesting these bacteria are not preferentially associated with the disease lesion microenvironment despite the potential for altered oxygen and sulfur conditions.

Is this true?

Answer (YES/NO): NO